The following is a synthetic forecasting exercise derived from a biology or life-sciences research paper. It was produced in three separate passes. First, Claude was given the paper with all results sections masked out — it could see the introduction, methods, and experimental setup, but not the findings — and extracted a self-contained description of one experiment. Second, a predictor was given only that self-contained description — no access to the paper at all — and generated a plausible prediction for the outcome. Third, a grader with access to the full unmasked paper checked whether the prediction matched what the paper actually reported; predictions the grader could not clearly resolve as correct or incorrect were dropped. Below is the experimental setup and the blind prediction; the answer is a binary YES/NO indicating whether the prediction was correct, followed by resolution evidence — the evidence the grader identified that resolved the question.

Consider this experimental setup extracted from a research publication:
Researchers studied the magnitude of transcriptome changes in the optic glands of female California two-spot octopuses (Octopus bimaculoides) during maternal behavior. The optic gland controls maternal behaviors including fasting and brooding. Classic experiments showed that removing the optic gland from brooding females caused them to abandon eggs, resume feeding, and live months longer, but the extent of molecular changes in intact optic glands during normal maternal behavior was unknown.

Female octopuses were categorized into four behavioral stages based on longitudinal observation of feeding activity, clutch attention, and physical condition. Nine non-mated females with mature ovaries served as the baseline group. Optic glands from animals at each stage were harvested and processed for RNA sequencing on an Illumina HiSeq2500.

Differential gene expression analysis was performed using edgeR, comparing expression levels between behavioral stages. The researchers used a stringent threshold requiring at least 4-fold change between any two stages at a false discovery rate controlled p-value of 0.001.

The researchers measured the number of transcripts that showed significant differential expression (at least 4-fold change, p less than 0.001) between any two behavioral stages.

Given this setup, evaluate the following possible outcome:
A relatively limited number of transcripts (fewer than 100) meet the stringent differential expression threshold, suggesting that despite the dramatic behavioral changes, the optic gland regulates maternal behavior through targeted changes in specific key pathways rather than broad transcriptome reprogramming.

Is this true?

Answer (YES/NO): NO